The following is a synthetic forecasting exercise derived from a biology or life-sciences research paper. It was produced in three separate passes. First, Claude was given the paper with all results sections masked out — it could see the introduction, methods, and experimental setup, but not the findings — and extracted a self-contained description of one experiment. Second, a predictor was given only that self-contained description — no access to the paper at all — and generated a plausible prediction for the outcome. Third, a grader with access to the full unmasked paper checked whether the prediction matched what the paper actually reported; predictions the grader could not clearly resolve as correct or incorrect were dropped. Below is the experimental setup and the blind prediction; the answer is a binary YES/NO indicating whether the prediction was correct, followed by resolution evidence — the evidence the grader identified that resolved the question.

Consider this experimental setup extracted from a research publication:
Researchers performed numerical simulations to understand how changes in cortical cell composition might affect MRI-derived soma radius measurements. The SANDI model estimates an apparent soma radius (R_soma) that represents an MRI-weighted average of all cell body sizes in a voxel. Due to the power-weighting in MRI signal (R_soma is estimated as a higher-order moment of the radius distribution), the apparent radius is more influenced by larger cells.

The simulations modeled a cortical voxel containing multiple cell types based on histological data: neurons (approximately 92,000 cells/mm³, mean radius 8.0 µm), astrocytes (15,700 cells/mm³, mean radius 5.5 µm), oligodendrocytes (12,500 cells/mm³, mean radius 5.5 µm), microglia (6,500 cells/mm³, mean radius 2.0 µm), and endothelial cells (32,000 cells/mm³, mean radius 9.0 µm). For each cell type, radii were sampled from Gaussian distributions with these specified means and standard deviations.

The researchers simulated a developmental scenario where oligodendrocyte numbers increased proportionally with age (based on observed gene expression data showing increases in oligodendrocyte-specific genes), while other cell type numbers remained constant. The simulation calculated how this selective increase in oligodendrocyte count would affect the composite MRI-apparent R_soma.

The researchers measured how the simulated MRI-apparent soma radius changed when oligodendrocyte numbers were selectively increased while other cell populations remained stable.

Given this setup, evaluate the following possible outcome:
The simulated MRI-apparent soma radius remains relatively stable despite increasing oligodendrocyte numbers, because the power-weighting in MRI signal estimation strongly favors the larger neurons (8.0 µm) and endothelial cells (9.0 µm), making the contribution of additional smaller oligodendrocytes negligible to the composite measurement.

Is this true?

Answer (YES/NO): NO